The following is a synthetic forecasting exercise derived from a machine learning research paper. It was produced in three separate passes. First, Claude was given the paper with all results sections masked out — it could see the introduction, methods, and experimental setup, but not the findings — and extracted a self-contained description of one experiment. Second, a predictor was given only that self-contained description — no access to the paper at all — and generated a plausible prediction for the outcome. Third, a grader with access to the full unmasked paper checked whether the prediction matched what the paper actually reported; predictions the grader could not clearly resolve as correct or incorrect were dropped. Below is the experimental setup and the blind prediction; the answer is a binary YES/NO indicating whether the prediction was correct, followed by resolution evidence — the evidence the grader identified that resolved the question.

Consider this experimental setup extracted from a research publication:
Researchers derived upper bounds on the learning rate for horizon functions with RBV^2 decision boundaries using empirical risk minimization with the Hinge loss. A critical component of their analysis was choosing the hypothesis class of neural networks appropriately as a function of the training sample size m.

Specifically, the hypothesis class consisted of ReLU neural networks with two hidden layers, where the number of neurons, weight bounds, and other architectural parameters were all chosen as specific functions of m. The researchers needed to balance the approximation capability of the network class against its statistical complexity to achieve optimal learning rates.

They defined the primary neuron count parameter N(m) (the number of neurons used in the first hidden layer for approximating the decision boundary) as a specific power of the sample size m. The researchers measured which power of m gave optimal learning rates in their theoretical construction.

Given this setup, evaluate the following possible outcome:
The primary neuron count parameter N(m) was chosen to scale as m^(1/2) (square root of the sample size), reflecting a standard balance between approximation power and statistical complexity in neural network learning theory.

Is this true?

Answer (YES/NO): NO